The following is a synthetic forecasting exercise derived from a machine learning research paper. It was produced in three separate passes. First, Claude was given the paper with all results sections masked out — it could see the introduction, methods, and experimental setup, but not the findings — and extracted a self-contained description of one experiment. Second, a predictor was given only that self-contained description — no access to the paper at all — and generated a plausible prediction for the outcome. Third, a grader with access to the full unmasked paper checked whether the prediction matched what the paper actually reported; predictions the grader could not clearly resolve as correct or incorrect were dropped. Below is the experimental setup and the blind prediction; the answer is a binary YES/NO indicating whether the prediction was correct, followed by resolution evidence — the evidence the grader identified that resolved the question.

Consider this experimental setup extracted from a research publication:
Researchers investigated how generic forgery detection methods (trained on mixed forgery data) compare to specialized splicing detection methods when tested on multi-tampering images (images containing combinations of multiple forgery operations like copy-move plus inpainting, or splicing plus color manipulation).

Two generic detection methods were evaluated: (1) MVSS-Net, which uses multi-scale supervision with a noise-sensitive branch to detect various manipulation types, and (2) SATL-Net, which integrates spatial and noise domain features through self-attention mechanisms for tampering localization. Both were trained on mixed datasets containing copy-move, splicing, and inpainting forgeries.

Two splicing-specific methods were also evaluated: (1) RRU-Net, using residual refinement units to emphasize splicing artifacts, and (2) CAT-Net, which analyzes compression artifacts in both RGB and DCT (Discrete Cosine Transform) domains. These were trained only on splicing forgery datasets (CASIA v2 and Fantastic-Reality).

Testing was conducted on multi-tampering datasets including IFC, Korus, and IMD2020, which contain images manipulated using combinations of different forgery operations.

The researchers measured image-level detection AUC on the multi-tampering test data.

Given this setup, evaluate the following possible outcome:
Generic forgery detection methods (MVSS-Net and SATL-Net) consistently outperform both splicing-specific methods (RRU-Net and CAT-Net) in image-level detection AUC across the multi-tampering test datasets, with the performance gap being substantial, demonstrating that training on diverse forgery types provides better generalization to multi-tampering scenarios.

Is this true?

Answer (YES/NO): YES